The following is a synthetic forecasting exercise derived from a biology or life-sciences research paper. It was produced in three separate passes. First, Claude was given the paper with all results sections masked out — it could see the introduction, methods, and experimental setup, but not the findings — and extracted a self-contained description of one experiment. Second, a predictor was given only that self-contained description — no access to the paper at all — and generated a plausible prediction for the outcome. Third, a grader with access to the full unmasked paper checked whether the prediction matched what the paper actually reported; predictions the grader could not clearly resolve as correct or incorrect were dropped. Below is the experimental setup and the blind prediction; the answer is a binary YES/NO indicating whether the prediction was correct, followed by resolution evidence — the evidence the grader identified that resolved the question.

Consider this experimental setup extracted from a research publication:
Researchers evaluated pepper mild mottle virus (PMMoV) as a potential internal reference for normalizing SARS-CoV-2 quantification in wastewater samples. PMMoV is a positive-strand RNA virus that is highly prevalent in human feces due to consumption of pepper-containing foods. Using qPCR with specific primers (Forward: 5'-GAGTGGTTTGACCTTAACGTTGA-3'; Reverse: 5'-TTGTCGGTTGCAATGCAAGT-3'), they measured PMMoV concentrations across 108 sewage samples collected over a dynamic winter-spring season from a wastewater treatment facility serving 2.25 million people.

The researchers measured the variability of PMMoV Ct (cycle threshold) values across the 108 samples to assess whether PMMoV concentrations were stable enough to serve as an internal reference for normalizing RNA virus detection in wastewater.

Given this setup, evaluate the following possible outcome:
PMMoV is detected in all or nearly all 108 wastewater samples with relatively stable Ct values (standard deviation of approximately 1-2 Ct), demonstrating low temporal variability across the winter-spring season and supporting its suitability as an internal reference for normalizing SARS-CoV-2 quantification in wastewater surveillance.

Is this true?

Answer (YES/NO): YES